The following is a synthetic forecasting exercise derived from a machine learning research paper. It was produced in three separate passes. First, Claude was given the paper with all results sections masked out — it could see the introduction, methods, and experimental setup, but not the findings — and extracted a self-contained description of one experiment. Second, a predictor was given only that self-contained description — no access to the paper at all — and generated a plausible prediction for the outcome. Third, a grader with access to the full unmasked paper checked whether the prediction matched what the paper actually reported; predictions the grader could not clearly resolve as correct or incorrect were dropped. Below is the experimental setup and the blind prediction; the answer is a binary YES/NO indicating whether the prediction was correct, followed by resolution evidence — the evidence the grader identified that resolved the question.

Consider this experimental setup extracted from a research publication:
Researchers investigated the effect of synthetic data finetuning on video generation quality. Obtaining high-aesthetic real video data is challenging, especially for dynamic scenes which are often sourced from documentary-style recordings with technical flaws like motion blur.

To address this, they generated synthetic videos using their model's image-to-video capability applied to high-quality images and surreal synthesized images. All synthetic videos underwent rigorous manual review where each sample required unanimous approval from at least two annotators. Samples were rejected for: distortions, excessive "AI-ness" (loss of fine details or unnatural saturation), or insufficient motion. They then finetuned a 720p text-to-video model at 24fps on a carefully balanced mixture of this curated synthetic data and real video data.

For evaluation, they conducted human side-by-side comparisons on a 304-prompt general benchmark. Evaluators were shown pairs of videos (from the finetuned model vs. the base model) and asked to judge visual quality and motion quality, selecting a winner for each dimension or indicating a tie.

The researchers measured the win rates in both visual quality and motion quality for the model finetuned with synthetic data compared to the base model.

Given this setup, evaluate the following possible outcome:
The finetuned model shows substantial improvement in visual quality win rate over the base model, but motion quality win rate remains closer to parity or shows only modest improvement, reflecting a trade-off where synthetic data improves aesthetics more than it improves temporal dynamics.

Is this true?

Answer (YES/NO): YES